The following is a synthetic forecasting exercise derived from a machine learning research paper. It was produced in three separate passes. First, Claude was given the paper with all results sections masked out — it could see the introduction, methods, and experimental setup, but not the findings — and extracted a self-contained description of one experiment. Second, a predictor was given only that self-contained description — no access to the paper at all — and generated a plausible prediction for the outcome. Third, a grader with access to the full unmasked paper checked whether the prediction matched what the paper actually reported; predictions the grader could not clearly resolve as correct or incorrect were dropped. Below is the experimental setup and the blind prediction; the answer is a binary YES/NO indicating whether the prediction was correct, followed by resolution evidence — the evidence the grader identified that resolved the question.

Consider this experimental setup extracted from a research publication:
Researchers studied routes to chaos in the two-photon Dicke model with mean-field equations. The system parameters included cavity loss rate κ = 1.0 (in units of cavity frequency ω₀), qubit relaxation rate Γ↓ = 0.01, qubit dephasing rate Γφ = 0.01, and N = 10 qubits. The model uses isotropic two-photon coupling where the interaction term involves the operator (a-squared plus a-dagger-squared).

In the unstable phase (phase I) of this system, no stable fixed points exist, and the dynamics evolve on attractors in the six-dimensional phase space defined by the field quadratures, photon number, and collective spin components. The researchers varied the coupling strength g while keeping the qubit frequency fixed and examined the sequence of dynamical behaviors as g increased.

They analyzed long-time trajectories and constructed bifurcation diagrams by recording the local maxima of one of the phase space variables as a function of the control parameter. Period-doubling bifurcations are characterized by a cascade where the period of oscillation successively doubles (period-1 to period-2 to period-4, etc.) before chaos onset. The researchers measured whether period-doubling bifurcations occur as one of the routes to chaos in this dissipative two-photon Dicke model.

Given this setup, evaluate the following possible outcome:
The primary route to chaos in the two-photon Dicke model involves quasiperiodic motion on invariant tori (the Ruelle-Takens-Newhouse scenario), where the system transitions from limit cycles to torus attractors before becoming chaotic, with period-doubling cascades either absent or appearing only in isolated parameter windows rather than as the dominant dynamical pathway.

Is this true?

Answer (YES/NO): NO